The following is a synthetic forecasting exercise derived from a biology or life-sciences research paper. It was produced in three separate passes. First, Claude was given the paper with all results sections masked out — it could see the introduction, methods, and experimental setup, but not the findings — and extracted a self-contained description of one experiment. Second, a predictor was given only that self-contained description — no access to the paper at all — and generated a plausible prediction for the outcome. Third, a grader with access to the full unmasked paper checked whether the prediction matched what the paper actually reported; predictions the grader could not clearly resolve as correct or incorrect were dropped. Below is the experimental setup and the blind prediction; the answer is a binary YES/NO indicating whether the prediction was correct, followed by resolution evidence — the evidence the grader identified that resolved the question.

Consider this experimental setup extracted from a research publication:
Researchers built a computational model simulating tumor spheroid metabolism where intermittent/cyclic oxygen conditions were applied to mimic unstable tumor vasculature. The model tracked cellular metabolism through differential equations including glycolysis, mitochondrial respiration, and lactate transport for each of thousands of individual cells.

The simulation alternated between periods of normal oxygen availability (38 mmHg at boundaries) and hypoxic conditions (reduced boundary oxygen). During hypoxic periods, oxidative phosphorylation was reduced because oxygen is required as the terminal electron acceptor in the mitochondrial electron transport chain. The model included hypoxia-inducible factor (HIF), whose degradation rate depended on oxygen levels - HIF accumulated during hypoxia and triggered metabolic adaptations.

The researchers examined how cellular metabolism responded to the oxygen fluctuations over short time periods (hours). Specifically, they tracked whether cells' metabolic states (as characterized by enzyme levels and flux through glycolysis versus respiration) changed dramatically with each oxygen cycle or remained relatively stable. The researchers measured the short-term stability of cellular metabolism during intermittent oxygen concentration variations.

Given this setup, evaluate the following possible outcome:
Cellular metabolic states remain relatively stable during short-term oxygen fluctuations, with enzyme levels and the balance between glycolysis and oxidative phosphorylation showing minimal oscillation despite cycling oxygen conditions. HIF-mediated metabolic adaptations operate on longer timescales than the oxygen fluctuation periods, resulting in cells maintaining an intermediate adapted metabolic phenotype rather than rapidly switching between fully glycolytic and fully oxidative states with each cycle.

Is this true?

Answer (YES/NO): NO